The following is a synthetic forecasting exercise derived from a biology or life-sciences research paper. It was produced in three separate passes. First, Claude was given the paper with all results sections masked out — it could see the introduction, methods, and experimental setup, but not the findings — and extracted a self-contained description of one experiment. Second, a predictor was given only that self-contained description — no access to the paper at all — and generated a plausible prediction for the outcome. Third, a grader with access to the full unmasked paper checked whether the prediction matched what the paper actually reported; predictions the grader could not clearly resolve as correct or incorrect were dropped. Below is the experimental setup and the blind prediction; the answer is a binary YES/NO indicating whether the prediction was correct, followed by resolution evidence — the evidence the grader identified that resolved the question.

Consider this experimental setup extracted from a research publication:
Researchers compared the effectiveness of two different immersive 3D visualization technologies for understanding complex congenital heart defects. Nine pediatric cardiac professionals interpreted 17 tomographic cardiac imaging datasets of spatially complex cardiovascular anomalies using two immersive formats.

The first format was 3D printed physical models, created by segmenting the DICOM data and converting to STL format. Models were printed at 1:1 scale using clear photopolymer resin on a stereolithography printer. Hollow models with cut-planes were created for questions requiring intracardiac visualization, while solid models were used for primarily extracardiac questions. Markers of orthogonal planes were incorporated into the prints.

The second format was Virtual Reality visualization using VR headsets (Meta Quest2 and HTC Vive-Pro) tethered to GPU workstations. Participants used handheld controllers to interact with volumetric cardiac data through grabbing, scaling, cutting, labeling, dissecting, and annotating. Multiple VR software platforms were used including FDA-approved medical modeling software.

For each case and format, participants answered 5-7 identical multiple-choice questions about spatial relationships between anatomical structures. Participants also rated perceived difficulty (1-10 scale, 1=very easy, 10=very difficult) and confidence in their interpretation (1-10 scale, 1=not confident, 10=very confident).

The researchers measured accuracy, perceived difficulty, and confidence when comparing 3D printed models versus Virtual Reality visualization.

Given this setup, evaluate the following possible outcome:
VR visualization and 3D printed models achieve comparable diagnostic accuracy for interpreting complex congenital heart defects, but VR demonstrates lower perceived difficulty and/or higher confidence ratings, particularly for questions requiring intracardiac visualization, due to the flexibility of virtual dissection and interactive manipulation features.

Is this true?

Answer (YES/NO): NO